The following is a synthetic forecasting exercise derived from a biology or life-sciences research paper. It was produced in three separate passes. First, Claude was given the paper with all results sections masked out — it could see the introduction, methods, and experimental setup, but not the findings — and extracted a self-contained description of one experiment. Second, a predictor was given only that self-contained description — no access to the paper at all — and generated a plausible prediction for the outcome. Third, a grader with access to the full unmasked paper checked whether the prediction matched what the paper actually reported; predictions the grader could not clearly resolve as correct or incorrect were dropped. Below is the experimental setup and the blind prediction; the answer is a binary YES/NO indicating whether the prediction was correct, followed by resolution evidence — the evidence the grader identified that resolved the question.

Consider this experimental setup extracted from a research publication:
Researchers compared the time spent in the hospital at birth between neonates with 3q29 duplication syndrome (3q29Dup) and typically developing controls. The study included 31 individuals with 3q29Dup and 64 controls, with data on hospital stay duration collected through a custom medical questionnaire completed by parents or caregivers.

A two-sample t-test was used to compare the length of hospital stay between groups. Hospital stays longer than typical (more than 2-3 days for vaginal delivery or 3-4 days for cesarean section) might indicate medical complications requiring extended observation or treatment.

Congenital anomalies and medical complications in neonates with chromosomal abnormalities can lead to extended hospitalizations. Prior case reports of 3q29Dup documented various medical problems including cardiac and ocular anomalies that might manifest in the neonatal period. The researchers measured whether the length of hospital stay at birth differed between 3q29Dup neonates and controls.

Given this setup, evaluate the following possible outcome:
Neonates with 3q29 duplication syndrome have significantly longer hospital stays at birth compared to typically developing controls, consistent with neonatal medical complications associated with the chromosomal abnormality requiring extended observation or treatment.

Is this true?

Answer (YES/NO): YES